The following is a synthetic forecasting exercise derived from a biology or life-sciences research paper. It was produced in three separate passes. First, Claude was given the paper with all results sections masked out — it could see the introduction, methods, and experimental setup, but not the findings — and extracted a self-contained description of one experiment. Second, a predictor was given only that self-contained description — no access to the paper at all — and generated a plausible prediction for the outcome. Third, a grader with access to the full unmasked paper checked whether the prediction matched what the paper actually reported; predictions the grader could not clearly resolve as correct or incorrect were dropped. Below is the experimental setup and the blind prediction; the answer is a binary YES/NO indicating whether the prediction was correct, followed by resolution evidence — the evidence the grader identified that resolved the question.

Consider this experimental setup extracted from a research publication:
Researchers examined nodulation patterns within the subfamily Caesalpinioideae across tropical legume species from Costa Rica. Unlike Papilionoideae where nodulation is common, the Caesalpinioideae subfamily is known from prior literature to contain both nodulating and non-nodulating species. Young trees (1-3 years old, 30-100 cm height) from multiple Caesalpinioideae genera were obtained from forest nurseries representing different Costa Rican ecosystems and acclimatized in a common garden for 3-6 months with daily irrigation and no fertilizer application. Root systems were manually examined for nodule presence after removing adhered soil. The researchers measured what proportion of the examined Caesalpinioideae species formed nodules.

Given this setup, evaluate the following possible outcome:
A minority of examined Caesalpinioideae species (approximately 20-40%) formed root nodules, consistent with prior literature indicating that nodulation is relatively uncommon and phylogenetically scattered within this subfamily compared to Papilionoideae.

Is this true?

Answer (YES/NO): NO